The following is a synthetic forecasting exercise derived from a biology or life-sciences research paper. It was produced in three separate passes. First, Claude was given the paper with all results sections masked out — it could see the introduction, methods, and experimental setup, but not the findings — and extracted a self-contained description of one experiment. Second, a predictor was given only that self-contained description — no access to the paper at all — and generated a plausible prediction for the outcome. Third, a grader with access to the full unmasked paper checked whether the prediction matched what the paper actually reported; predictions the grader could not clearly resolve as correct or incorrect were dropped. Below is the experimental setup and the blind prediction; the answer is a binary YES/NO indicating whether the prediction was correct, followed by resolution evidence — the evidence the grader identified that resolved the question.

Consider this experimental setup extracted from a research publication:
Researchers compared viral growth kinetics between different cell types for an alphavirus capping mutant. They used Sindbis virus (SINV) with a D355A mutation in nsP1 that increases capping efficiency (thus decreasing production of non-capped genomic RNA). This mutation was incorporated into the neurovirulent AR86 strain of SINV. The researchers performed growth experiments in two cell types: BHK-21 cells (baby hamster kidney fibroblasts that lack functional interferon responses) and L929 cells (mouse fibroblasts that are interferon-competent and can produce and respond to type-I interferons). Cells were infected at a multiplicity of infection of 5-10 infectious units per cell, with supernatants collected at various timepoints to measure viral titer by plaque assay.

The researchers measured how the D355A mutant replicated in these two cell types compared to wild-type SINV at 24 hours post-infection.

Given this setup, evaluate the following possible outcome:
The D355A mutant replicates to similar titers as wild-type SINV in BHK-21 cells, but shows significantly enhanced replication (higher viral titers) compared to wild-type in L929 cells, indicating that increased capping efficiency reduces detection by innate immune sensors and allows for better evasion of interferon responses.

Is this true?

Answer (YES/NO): NO